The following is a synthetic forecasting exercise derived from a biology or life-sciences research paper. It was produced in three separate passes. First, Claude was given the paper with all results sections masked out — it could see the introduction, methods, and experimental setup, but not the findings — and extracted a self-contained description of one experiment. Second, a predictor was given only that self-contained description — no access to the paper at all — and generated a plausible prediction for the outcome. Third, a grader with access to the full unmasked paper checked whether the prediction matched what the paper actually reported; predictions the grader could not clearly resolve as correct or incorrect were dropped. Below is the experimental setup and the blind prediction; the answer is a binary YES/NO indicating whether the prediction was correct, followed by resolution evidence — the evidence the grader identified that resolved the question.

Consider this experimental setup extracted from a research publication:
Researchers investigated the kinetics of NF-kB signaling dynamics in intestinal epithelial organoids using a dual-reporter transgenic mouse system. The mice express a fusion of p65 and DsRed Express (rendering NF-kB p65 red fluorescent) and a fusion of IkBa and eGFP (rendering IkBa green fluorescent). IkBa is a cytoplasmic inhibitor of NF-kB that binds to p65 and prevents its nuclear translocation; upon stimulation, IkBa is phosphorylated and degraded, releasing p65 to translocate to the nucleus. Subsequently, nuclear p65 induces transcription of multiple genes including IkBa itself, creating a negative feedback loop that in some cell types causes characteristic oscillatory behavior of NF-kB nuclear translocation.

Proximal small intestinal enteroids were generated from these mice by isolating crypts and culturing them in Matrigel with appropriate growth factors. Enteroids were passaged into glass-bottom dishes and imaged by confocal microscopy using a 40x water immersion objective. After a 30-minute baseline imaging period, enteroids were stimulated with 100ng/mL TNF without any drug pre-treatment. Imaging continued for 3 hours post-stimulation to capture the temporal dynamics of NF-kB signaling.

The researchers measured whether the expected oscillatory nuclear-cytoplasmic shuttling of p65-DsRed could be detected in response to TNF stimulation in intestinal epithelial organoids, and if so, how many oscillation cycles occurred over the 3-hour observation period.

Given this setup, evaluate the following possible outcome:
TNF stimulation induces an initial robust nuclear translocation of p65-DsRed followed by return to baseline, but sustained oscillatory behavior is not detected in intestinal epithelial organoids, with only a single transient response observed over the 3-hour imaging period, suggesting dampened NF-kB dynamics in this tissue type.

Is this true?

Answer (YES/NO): NO